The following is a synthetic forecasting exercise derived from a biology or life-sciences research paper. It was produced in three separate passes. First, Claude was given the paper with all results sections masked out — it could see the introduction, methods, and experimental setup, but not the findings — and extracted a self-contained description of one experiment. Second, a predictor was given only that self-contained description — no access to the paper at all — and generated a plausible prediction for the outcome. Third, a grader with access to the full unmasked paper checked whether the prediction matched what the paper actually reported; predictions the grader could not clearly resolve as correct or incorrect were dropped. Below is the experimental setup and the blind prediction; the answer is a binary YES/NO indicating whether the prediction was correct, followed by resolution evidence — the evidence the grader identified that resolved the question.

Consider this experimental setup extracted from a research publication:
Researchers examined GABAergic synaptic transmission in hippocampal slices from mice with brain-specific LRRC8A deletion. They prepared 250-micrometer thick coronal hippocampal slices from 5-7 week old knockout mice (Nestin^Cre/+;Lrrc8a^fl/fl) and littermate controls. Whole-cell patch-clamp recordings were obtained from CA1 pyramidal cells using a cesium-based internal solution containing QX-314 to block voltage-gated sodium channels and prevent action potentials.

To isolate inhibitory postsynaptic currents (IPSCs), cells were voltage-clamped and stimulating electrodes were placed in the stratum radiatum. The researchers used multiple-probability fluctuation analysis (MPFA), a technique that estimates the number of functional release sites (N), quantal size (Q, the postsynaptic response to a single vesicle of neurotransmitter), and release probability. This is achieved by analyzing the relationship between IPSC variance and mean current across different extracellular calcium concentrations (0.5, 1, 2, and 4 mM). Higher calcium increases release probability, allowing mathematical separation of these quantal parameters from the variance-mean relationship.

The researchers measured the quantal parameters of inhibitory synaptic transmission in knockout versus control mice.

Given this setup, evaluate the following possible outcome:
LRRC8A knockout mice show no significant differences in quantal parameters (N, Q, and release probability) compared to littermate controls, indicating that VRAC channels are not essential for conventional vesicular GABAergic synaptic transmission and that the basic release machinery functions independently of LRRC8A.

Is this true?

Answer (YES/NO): NO